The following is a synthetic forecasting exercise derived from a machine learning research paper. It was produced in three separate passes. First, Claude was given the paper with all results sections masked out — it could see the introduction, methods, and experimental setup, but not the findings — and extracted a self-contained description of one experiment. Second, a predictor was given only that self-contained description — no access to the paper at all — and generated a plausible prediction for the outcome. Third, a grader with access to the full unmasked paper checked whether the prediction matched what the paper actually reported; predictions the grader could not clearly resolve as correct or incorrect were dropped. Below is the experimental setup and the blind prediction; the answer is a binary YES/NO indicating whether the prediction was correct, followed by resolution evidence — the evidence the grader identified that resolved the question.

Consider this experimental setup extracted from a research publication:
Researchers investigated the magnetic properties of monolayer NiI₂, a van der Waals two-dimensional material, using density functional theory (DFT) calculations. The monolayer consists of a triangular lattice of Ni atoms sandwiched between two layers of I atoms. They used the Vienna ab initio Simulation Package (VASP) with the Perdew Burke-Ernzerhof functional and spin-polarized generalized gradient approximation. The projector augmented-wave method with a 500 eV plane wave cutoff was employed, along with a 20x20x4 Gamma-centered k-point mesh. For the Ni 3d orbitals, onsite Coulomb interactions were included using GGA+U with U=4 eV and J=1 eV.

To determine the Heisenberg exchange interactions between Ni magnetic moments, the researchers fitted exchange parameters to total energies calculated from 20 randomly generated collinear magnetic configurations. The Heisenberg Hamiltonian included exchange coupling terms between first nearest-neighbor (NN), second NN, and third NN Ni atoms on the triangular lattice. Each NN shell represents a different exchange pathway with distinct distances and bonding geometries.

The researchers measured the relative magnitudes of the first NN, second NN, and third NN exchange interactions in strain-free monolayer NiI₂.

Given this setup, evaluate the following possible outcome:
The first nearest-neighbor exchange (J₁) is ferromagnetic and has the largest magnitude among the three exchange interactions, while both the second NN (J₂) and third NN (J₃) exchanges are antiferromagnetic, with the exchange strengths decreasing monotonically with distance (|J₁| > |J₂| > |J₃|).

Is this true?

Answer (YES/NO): NO